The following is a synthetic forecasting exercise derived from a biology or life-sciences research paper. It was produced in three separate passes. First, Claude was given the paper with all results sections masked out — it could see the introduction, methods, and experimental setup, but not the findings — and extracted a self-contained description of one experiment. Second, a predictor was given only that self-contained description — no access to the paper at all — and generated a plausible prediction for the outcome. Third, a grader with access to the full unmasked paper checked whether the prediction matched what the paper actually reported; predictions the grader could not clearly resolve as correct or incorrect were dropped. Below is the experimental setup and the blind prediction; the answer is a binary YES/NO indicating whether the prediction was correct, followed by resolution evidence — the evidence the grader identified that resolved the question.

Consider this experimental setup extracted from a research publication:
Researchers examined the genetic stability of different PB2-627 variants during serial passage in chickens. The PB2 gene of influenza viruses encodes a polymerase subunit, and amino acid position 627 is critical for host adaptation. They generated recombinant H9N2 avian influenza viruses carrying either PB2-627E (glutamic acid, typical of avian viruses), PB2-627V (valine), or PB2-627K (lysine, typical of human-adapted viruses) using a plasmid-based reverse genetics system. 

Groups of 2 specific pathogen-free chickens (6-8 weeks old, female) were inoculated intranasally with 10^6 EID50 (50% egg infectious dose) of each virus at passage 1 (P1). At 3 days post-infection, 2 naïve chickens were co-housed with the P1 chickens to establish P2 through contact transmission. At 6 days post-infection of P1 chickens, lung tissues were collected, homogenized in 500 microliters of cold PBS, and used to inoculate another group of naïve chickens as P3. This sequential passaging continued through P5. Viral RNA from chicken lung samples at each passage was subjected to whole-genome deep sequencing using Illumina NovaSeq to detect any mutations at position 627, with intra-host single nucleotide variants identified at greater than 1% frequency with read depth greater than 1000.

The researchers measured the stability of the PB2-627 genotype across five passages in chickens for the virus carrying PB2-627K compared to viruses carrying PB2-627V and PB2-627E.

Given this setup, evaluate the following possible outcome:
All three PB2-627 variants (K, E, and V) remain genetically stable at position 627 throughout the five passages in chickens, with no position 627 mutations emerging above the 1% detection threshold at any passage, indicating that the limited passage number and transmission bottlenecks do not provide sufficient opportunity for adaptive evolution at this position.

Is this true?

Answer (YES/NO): YES